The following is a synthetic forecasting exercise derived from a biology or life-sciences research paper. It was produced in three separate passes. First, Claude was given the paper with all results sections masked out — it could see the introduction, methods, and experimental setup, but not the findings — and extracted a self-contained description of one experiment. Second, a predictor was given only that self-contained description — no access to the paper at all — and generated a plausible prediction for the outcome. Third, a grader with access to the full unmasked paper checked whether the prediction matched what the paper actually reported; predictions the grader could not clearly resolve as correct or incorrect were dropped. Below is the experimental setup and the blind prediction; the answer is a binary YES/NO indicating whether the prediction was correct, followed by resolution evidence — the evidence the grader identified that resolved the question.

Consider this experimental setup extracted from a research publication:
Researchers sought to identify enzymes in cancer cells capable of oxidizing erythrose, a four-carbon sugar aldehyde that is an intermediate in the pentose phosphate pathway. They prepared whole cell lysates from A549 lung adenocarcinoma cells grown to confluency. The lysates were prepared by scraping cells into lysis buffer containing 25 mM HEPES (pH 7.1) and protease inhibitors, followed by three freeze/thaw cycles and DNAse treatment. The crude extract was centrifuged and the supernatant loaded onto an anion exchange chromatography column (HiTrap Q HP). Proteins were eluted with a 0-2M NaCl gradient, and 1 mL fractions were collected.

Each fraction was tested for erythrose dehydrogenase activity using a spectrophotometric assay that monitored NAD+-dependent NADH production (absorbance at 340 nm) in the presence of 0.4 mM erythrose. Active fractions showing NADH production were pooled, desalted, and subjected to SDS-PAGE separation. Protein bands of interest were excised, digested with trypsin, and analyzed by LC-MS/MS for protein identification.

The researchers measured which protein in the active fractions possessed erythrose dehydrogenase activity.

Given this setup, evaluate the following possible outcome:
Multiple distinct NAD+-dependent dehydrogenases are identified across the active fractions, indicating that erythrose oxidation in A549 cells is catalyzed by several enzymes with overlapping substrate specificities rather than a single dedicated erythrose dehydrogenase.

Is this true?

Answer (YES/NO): NO